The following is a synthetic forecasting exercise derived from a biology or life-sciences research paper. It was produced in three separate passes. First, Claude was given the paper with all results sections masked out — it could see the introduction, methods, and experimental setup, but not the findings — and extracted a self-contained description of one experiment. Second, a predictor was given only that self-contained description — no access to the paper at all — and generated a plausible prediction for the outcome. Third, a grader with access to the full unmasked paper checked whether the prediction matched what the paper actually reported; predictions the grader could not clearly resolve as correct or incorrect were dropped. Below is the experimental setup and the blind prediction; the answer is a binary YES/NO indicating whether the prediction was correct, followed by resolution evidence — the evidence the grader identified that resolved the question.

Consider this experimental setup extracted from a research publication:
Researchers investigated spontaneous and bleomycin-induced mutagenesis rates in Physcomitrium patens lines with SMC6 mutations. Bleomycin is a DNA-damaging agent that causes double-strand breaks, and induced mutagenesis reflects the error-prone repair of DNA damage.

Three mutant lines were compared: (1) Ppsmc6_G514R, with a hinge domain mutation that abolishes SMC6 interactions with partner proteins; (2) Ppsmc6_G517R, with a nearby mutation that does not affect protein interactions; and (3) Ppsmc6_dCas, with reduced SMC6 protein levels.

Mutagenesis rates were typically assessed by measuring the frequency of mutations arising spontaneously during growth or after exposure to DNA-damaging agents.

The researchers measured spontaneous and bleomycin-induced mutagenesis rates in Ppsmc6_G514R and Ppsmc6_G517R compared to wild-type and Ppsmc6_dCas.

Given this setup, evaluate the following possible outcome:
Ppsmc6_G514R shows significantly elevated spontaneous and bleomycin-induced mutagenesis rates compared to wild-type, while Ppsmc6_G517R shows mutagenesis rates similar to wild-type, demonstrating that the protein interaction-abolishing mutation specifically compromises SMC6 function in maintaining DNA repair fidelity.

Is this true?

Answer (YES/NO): NO